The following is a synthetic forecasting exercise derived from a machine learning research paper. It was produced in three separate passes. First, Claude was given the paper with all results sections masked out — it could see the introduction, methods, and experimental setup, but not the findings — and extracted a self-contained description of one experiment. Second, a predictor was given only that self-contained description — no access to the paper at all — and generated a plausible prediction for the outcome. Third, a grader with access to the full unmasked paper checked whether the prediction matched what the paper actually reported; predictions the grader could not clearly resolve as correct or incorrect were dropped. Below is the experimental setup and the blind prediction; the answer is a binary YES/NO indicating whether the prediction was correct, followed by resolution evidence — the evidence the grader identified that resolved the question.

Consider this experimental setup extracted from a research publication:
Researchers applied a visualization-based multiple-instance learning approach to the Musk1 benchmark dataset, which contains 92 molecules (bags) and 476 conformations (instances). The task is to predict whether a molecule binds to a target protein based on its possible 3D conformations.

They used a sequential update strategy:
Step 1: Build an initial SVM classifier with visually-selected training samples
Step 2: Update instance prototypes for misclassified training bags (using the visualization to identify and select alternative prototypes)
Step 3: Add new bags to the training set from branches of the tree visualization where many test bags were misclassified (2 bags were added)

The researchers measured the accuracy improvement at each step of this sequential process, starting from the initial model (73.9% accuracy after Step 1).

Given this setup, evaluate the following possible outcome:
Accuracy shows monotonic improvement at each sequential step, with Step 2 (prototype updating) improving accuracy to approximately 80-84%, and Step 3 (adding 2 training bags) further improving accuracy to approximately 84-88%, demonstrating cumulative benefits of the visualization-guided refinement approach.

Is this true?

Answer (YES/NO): NO